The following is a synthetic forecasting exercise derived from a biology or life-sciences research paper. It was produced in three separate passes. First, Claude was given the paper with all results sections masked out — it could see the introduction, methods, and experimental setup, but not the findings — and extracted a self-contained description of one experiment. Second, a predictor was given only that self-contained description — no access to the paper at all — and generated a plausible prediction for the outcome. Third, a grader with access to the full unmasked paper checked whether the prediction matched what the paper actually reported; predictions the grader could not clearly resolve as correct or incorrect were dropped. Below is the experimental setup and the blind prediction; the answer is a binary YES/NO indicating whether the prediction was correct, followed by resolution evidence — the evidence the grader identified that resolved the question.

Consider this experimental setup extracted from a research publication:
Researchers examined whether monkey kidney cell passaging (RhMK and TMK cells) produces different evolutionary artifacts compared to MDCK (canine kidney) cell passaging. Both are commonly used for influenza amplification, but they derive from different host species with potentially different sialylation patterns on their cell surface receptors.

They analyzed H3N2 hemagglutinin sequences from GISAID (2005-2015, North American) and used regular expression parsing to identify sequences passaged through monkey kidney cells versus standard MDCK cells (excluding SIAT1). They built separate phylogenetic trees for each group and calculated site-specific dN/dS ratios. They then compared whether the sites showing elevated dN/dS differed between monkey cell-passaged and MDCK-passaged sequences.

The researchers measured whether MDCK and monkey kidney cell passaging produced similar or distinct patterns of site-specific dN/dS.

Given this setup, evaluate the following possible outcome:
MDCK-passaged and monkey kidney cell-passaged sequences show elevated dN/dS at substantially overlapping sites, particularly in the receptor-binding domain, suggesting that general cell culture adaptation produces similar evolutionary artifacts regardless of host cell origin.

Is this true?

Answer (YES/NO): NO